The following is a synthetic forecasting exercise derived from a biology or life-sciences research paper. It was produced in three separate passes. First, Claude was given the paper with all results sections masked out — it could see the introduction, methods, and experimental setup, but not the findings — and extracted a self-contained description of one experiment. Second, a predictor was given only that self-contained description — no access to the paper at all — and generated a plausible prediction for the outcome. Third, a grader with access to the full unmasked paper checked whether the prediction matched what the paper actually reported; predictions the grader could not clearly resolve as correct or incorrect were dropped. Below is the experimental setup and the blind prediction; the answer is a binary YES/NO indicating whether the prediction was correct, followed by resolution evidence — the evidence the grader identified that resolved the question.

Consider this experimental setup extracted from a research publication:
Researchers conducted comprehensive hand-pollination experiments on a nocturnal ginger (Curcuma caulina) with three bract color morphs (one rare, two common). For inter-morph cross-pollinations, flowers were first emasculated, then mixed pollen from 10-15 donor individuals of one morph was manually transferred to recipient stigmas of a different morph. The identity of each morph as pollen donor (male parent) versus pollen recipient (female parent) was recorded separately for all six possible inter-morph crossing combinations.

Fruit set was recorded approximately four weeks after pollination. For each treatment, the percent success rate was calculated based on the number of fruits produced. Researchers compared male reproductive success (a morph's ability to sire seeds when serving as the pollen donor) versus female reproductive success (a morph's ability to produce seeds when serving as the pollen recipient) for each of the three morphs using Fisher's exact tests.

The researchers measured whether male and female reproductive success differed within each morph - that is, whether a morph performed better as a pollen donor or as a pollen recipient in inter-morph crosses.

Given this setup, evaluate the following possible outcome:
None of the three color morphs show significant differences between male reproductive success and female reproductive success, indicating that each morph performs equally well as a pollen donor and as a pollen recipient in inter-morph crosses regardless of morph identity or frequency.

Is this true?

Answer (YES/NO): NO